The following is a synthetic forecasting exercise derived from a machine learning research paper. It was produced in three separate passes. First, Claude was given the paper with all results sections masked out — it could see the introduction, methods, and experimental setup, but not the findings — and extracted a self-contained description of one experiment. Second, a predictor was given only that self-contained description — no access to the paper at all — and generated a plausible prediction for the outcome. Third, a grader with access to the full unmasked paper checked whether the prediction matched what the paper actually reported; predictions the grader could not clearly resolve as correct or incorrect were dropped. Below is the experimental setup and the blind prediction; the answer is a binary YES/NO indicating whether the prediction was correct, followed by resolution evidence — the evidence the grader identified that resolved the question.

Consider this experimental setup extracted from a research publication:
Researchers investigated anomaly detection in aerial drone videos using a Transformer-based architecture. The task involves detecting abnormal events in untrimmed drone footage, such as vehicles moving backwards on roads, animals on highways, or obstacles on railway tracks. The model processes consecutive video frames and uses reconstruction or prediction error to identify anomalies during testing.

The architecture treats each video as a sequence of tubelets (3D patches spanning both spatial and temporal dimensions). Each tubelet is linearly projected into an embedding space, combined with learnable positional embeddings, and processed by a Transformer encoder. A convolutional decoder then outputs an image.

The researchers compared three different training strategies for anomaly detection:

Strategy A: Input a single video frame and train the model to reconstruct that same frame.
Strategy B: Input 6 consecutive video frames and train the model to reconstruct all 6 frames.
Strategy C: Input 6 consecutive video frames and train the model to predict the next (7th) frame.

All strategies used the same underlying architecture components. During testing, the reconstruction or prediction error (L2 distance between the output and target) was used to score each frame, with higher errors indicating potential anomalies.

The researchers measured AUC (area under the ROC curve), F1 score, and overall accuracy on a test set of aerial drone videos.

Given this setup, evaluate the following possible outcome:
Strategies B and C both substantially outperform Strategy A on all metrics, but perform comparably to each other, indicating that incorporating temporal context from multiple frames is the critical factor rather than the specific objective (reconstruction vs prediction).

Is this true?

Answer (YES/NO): NO